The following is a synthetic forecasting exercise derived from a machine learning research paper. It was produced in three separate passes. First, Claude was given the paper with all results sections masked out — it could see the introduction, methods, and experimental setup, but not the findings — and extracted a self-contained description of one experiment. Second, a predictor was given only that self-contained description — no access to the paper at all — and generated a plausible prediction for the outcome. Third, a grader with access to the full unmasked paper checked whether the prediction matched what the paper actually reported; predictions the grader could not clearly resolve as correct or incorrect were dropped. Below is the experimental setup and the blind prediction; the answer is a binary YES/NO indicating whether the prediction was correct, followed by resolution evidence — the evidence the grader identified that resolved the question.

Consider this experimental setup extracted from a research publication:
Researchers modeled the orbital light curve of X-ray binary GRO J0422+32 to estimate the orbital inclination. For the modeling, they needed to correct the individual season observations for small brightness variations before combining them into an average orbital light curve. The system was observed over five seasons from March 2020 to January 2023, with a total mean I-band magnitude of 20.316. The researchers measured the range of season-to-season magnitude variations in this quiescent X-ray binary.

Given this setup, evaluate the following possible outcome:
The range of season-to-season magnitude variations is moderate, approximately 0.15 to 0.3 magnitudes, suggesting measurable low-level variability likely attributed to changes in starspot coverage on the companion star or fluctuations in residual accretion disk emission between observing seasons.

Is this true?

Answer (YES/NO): YES